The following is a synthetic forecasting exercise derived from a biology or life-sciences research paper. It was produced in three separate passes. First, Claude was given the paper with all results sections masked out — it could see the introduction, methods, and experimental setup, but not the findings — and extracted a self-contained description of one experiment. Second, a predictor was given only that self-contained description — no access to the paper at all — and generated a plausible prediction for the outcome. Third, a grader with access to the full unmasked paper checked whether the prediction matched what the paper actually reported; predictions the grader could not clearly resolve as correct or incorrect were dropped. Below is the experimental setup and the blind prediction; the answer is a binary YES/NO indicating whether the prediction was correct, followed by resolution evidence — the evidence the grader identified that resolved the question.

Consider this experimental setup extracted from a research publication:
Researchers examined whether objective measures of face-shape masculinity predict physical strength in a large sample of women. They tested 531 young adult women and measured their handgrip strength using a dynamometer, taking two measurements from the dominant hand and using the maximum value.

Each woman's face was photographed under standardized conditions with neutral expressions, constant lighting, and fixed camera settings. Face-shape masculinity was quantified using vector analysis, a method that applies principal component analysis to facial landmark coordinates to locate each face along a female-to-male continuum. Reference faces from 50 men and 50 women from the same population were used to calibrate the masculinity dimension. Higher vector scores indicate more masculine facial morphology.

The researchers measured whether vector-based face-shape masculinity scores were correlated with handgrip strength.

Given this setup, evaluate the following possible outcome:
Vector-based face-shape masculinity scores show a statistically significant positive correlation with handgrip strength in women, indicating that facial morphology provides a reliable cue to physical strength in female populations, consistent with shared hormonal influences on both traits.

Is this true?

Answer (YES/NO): NO